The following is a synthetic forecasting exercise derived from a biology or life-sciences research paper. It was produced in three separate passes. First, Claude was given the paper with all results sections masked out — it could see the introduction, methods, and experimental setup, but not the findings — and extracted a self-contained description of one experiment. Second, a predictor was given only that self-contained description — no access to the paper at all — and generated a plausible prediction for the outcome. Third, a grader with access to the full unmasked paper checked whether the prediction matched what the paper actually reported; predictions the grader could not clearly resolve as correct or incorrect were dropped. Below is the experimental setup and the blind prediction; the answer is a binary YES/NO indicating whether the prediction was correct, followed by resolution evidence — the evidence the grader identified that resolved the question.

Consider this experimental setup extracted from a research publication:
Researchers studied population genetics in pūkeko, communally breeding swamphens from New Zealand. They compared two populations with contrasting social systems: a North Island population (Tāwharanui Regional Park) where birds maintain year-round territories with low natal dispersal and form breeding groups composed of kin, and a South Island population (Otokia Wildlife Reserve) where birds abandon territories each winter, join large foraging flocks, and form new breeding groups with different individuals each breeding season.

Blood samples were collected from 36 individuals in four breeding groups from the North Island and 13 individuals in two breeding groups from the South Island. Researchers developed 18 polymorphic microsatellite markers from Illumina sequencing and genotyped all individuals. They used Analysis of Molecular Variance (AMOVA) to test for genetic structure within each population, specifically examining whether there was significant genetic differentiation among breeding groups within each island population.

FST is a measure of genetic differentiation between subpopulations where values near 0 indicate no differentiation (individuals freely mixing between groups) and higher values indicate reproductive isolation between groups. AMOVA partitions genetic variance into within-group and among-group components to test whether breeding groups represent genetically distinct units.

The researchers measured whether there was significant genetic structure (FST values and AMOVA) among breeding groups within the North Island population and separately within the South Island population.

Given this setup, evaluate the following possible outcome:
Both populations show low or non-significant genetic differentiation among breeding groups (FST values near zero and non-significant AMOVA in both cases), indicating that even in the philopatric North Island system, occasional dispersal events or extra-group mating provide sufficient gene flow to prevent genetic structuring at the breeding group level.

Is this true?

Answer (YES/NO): NO